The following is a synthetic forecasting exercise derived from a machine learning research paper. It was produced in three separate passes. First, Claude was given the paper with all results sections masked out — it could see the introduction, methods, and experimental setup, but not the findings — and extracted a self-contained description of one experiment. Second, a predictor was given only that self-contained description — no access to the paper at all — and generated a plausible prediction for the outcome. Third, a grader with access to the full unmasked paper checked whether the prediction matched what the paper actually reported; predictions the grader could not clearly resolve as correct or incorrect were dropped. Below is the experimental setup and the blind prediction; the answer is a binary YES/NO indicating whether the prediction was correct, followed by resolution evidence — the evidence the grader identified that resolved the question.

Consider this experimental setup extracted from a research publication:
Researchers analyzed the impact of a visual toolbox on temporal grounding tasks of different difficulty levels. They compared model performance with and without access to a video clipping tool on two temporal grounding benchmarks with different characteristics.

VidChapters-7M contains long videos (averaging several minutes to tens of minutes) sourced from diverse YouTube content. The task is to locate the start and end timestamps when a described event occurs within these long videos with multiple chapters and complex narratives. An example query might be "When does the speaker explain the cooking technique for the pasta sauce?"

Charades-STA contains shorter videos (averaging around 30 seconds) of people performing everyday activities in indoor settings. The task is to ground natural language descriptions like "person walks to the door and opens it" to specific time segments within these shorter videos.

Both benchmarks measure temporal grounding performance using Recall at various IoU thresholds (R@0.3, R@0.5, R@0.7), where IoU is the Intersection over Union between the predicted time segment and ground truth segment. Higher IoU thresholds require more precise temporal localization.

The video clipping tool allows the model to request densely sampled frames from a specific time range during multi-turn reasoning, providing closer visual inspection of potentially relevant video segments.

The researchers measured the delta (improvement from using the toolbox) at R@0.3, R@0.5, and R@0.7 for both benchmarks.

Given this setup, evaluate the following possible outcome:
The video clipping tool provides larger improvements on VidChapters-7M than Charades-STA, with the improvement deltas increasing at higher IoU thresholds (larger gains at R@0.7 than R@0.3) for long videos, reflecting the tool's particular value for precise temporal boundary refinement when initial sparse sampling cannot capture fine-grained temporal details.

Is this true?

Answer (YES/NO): NO